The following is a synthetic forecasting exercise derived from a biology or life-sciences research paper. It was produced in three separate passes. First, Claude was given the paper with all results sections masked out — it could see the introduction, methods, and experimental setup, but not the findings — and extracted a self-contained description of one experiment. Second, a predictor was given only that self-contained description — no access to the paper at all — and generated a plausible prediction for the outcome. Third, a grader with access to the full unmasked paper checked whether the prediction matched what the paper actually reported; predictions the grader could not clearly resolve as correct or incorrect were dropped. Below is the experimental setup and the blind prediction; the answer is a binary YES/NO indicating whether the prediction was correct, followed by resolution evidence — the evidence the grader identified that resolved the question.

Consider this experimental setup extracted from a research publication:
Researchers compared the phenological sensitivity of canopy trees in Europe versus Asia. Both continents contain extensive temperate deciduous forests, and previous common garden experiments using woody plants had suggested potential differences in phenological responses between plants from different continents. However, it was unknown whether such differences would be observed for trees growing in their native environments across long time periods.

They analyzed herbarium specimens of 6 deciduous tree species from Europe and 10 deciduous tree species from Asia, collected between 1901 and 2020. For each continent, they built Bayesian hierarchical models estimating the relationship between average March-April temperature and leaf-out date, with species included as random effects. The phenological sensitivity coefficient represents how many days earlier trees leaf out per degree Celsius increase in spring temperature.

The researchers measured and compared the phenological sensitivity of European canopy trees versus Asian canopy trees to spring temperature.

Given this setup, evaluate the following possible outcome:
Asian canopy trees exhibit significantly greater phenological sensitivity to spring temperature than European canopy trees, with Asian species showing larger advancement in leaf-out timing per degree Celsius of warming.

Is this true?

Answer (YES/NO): NO